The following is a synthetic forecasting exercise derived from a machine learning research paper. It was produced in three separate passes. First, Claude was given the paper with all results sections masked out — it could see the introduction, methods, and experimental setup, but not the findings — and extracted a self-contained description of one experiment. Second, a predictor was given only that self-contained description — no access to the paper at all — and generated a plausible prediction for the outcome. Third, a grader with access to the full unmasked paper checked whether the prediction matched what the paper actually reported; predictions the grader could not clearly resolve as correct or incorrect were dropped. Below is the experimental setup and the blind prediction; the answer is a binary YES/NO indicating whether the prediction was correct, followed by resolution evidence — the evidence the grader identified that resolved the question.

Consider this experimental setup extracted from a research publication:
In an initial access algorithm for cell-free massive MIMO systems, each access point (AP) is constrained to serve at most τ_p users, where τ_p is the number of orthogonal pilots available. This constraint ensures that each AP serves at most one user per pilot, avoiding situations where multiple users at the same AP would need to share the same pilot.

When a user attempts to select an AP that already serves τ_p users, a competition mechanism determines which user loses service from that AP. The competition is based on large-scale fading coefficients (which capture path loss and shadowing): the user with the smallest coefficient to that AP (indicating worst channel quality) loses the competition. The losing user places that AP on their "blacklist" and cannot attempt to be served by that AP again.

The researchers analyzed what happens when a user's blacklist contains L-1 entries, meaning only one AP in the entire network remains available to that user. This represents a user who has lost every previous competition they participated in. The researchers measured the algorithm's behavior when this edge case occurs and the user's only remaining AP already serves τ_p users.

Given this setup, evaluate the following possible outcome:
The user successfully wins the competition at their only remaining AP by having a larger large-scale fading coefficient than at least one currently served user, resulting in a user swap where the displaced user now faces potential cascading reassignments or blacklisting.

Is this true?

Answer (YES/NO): NO